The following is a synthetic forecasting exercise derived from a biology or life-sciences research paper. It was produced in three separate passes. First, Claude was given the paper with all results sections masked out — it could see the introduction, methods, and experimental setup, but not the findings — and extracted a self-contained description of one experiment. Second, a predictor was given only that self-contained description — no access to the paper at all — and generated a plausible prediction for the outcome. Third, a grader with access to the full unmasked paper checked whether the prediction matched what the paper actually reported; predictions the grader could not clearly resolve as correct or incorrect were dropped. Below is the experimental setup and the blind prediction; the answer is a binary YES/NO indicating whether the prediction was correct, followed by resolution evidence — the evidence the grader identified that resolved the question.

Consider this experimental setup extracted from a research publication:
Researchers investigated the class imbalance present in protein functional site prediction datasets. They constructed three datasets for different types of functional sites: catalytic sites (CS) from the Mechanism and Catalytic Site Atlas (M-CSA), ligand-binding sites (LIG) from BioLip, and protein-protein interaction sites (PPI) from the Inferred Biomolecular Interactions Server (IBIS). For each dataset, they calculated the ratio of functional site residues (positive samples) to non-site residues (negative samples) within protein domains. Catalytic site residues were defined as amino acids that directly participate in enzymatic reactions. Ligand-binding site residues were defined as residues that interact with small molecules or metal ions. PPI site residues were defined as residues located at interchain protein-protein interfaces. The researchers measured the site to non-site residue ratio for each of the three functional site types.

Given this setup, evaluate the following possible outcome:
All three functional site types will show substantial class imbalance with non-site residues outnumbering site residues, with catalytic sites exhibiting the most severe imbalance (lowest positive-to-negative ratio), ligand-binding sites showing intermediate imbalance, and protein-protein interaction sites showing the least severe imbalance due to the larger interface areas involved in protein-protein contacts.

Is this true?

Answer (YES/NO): YES